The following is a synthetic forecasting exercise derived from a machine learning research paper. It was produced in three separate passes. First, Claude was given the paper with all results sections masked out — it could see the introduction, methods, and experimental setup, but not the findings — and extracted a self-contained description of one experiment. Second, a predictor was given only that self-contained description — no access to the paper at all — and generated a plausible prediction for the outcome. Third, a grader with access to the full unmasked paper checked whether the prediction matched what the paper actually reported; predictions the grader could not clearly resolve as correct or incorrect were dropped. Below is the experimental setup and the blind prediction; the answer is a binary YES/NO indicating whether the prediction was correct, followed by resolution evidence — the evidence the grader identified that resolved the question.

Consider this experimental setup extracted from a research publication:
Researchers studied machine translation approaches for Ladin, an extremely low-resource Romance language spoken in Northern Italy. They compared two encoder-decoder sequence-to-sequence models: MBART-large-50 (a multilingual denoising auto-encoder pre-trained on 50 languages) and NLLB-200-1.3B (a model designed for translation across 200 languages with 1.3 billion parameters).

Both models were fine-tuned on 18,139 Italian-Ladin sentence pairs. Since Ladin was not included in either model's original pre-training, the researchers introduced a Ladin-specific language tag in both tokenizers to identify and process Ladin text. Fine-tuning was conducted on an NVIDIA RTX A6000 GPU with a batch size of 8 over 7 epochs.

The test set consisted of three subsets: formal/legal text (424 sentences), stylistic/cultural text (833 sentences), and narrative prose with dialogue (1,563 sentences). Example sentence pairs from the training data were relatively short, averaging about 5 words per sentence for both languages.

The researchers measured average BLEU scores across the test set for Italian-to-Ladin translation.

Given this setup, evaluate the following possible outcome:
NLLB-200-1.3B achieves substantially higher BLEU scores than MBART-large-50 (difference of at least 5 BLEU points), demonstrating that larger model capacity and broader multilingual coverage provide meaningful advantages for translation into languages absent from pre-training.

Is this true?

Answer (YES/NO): YES